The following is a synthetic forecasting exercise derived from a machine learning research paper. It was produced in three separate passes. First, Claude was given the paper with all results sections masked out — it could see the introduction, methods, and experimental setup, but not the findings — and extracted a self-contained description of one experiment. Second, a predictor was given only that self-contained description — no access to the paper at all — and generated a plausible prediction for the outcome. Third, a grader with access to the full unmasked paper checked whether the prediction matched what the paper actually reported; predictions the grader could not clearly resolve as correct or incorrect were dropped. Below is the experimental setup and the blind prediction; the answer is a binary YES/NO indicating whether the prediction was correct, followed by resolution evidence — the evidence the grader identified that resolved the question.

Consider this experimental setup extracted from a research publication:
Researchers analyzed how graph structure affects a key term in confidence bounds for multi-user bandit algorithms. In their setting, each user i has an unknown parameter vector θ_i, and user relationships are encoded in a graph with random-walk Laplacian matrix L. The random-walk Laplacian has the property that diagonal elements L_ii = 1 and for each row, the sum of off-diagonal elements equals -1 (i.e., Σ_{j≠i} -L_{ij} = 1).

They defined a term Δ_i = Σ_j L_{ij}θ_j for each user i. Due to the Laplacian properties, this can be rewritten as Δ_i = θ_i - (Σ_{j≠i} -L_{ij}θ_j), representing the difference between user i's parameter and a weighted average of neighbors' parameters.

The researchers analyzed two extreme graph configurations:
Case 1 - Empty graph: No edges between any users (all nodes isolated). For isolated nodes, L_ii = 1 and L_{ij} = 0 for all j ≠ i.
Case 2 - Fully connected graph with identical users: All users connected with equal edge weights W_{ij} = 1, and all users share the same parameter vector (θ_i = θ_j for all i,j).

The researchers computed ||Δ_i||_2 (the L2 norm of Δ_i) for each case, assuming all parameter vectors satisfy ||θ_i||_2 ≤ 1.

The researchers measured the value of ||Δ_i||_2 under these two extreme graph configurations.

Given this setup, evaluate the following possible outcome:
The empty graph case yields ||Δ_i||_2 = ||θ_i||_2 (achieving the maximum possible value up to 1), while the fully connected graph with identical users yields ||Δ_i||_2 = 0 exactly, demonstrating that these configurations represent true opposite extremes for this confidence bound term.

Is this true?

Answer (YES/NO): YES